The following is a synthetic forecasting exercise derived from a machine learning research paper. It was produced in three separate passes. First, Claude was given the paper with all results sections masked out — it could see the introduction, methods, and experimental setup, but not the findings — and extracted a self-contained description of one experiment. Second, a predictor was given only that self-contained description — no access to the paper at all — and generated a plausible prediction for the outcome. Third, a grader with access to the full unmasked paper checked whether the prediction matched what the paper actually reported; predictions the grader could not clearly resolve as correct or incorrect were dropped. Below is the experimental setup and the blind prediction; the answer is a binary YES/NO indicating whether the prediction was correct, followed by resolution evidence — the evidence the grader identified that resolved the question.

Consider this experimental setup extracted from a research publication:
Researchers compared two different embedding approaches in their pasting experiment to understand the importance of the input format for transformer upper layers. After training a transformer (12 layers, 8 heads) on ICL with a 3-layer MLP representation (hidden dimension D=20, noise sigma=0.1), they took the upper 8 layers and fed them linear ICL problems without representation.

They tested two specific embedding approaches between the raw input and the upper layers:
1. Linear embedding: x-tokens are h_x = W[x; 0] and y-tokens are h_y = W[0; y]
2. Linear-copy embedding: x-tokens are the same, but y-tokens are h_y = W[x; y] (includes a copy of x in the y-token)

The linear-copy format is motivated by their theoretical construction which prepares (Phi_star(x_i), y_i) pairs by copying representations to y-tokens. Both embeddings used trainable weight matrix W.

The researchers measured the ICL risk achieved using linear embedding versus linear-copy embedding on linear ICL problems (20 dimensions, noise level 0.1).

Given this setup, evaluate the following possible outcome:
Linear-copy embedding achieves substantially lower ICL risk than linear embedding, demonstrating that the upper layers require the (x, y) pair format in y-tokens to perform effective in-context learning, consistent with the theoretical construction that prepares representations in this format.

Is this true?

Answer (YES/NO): NO